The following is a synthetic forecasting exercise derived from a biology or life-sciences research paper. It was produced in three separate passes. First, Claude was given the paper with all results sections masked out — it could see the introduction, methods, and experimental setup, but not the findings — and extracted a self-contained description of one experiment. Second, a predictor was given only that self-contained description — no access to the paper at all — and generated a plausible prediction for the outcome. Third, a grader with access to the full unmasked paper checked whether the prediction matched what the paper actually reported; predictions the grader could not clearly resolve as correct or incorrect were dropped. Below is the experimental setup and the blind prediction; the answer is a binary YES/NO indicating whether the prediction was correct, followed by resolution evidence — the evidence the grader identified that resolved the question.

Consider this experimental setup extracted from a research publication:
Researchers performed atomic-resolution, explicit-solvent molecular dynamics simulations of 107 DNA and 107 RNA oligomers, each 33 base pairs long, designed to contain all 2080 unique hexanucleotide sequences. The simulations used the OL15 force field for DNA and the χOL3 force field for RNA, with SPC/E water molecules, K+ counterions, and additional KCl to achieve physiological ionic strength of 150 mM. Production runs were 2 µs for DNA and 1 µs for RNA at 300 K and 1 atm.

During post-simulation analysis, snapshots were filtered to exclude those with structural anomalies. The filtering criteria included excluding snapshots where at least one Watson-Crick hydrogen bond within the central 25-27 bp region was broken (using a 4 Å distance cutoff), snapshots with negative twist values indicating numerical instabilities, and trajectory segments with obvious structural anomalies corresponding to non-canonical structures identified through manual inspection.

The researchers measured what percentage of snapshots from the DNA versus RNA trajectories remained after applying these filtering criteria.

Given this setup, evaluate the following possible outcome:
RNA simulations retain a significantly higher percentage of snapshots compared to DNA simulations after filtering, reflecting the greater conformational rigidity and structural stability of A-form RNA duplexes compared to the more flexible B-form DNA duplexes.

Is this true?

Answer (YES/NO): NO